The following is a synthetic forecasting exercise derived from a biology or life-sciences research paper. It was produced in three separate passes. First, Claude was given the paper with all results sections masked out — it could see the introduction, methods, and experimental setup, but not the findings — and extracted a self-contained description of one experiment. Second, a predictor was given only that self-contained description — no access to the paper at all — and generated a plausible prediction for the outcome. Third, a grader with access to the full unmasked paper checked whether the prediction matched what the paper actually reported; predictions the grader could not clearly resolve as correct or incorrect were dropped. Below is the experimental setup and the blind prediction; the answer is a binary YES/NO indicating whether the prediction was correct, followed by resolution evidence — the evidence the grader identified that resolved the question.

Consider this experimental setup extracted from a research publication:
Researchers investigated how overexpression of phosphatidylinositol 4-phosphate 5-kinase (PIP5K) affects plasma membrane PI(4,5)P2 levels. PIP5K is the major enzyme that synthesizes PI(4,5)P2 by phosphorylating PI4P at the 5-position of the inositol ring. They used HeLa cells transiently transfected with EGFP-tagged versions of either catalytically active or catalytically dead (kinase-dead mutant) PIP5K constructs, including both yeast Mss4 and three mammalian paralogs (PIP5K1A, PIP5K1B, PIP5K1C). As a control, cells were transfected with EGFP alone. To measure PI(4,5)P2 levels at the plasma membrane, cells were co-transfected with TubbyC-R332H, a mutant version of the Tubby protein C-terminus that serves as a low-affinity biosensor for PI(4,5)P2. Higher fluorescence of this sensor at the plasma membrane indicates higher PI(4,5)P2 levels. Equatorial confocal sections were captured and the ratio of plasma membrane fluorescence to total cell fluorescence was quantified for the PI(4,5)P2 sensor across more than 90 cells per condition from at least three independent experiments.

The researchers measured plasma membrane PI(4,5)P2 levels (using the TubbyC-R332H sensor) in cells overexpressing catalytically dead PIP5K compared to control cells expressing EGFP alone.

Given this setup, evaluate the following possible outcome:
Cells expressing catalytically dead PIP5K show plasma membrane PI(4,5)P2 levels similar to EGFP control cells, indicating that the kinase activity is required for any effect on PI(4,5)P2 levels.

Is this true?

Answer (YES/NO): NO